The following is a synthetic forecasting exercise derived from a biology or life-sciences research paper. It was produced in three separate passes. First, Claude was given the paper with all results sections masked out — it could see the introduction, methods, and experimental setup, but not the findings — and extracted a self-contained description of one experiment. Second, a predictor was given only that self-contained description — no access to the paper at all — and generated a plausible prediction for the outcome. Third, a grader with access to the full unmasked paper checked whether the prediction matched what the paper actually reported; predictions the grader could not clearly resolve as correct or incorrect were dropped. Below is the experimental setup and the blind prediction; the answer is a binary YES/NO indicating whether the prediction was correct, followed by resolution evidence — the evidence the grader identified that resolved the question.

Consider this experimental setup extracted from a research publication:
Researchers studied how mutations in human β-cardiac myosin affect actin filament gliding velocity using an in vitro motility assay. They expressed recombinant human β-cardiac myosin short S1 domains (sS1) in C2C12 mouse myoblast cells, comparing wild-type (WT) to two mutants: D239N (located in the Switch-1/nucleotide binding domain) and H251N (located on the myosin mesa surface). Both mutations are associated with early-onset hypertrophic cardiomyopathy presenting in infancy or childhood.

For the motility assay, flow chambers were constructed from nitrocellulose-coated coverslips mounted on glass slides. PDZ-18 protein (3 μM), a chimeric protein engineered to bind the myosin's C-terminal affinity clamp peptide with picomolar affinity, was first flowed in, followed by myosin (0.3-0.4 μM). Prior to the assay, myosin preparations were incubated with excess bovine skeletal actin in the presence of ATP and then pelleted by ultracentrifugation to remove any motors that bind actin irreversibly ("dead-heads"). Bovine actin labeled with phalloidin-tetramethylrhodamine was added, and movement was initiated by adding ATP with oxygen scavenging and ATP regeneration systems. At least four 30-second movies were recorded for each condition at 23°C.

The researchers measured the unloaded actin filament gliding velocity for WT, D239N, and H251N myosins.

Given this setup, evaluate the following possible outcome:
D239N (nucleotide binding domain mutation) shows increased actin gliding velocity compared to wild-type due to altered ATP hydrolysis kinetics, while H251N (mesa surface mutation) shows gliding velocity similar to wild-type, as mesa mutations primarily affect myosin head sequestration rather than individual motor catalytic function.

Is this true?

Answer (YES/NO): NO